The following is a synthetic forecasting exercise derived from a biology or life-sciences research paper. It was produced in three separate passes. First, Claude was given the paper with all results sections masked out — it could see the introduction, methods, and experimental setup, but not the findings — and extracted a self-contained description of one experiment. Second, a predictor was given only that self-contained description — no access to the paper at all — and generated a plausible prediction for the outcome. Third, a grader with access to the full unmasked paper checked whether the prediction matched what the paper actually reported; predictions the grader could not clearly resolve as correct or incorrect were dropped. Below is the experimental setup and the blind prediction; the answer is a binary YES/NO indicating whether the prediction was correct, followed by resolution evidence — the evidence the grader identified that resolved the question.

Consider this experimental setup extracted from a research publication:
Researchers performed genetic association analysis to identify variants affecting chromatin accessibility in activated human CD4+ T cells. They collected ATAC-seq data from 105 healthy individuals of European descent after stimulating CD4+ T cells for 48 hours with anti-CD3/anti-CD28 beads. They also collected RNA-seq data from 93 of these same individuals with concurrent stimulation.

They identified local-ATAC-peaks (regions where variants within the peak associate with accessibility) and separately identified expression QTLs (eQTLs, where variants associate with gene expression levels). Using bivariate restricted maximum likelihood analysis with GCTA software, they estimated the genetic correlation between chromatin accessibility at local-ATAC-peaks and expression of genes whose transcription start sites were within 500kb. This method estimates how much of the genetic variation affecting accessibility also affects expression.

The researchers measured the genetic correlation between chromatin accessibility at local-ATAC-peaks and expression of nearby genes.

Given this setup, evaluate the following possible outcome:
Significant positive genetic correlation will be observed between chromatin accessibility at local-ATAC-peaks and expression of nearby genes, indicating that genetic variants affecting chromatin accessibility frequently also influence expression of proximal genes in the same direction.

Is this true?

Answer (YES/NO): YES